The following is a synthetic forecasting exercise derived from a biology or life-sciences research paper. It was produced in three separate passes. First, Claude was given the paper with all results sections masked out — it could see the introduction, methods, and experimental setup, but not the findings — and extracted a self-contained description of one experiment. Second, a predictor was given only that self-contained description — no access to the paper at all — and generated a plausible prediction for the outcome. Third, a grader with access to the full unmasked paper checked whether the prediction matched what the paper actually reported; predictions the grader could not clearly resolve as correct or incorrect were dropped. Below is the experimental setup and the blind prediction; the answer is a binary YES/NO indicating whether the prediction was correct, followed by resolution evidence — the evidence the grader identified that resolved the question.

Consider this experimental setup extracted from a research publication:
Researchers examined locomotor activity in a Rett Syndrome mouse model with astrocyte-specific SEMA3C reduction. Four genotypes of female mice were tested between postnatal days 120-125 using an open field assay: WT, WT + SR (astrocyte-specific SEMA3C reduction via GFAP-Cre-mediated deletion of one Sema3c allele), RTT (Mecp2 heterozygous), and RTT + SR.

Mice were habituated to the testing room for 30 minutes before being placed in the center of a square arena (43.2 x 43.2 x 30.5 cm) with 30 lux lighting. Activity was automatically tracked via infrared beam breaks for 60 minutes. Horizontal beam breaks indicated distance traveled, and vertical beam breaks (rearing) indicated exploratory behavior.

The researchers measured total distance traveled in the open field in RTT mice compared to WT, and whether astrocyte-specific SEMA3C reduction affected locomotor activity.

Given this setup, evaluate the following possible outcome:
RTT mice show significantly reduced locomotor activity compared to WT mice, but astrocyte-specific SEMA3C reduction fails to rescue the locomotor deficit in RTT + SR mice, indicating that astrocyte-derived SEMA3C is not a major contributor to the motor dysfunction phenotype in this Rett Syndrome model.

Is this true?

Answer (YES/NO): NO